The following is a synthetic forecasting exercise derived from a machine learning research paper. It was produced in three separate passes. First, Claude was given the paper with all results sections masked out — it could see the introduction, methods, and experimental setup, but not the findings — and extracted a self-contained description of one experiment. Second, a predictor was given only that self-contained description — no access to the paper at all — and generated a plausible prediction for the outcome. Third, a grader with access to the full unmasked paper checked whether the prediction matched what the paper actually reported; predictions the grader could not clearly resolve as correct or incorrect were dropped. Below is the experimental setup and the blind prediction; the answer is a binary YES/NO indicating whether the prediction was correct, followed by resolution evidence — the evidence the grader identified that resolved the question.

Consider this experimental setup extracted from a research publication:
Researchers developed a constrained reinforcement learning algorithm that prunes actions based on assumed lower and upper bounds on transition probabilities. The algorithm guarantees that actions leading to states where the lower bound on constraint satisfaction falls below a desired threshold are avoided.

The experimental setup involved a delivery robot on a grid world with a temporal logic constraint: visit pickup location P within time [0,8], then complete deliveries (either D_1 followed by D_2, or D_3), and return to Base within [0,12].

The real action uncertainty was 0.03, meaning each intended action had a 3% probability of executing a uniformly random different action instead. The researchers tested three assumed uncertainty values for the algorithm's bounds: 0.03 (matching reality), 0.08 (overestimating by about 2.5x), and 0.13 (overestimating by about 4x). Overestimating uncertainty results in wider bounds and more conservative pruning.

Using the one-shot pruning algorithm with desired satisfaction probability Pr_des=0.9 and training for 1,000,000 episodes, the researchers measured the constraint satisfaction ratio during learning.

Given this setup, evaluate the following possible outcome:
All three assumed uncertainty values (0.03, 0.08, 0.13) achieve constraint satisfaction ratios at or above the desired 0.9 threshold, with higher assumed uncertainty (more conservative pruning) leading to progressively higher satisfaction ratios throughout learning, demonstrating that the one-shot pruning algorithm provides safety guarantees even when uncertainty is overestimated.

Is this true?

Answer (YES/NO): YES